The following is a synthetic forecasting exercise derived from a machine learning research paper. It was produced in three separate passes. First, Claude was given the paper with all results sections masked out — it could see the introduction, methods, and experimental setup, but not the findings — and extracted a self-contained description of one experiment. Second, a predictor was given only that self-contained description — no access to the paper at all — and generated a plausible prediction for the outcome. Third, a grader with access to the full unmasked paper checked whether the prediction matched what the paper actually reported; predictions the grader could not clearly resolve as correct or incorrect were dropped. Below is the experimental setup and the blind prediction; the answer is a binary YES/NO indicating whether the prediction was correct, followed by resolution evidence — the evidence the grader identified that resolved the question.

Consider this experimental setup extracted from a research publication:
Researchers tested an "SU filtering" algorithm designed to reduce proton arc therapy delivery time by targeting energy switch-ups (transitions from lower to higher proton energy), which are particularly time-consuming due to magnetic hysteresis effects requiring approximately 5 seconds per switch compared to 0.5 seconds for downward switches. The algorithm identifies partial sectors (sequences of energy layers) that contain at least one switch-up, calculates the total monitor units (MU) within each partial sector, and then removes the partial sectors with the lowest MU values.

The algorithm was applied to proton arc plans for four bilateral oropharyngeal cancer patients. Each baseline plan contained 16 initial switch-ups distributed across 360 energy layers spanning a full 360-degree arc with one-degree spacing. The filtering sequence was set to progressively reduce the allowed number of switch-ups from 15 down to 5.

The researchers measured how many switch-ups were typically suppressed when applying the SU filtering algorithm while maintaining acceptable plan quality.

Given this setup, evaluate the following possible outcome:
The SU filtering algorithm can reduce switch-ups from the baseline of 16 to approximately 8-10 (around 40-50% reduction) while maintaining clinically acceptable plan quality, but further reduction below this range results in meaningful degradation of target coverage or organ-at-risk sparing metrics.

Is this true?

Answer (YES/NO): NO